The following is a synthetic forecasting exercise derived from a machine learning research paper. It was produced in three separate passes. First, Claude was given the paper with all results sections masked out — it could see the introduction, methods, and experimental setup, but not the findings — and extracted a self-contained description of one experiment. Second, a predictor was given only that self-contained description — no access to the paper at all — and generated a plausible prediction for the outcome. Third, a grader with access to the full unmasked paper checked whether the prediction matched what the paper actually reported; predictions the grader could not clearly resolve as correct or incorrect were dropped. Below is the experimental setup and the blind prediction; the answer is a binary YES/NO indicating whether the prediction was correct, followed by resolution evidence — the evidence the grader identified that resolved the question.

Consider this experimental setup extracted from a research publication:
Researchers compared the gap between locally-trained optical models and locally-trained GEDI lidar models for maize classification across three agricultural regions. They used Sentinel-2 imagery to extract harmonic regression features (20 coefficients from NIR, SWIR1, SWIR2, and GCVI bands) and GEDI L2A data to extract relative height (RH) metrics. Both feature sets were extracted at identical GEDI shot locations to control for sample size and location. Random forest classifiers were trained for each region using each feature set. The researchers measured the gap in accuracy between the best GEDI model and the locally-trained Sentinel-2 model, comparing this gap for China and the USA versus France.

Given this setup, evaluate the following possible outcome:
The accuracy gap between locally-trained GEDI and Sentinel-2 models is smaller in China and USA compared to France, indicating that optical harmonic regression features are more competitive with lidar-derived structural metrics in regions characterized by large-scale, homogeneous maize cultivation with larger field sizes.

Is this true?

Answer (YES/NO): NO